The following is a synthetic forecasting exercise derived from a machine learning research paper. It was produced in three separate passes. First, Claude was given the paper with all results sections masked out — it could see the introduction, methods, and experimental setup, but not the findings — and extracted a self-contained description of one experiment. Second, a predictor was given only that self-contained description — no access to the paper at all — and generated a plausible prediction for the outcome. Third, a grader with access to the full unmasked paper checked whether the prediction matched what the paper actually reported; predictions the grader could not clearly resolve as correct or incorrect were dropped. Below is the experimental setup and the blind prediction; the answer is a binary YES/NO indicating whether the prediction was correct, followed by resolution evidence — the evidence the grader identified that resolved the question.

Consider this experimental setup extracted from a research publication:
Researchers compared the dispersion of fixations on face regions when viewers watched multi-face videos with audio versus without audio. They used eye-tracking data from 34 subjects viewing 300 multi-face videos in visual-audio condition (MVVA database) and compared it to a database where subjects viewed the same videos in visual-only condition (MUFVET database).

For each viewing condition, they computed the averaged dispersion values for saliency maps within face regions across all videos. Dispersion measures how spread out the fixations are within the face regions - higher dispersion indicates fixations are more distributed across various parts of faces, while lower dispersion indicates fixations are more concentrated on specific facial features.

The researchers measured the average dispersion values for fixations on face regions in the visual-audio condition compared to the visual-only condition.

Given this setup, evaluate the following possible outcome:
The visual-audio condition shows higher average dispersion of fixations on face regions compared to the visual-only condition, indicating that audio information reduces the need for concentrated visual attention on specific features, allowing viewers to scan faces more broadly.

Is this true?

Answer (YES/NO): YES